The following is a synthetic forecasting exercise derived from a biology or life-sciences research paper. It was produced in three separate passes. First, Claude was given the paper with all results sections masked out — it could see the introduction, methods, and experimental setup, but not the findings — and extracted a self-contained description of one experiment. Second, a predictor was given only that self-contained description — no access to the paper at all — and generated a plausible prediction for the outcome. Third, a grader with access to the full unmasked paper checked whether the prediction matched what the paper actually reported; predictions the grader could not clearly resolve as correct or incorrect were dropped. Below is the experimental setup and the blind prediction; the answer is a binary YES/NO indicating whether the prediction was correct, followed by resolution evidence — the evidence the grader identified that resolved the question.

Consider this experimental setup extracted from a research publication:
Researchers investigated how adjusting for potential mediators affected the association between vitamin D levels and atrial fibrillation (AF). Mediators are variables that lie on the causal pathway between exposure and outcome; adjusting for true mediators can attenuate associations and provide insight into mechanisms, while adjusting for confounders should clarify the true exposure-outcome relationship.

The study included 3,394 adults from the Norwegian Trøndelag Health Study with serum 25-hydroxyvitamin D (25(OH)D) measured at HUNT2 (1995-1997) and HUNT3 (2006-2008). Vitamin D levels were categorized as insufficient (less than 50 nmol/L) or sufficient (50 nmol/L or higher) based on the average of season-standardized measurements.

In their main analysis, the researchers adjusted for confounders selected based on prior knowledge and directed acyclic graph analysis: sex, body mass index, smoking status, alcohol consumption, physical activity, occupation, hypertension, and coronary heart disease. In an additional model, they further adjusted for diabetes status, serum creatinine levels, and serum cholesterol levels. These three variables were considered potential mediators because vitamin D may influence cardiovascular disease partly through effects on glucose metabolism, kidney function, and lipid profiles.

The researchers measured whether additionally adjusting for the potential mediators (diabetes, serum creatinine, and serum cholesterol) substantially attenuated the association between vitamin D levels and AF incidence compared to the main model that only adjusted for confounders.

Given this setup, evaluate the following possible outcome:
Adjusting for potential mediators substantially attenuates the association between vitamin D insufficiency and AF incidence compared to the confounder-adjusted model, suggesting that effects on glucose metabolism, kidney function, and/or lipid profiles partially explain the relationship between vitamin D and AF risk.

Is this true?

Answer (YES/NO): NO